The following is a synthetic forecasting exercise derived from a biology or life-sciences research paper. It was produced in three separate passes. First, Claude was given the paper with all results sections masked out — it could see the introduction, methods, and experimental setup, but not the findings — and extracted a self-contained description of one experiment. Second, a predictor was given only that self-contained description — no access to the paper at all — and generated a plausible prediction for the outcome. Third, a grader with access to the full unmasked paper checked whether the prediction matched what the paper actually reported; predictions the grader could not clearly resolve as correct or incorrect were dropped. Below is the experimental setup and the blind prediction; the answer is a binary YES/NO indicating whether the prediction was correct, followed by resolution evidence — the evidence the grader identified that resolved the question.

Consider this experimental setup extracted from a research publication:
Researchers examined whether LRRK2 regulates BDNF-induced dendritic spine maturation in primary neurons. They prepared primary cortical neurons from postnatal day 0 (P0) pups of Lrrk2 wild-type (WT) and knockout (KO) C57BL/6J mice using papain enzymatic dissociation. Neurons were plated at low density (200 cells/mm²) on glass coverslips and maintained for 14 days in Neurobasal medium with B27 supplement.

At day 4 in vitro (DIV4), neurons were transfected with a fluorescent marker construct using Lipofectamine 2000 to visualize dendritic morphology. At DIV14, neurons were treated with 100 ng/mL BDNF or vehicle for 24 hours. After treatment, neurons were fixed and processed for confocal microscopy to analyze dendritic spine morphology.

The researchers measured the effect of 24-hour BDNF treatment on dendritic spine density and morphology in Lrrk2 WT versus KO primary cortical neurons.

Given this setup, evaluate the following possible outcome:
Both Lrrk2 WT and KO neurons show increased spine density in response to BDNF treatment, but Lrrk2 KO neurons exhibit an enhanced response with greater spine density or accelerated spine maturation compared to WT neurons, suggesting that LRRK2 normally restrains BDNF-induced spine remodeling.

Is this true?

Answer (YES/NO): NO